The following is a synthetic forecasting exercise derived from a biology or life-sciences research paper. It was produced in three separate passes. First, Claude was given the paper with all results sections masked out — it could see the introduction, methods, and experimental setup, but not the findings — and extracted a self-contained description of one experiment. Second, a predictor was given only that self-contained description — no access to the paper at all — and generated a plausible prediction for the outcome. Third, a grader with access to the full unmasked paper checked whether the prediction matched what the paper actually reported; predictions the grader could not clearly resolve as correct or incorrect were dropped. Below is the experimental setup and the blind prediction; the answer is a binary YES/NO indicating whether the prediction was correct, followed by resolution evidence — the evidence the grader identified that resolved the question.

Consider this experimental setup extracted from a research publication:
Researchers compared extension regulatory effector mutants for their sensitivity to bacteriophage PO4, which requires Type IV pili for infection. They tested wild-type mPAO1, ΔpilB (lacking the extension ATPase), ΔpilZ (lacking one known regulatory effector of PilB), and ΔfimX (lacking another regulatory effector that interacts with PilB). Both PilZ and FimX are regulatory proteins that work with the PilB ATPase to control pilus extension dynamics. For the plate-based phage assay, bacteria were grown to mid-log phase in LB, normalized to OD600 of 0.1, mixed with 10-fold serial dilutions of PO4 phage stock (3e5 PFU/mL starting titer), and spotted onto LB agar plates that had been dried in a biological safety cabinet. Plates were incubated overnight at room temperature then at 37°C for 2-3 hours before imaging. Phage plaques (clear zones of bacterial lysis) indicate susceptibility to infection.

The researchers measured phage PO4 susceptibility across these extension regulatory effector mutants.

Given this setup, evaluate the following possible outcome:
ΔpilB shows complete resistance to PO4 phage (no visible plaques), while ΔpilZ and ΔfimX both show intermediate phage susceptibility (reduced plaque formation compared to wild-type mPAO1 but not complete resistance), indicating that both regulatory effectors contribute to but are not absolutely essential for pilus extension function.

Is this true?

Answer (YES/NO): NO